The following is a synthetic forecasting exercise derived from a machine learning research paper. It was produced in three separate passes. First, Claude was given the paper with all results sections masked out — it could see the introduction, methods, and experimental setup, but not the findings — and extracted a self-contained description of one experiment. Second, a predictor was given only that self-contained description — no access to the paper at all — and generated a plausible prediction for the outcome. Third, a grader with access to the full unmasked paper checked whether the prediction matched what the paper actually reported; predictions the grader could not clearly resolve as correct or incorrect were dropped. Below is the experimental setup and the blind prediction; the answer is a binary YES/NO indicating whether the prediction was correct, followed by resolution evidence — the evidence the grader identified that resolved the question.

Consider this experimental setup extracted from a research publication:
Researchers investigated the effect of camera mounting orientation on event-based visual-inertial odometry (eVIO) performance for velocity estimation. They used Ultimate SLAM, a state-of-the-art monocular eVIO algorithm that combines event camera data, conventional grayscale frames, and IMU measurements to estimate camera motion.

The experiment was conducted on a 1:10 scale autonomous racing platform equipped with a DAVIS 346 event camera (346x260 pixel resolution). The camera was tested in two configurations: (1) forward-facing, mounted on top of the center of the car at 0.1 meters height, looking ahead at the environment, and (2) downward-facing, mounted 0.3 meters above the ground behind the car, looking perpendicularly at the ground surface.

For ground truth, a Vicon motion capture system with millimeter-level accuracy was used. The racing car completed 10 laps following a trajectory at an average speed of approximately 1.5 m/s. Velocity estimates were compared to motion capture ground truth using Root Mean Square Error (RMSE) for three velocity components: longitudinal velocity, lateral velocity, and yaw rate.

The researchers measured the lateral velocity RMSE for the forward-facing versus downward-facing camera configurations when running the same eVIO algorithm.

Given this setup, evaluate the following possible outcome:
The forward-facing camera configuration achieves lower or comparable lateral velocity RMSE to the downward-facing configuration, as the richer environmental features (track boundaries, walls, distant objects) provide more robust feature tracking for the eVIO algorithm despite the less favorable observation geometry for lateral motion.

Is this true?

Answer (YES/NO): YES